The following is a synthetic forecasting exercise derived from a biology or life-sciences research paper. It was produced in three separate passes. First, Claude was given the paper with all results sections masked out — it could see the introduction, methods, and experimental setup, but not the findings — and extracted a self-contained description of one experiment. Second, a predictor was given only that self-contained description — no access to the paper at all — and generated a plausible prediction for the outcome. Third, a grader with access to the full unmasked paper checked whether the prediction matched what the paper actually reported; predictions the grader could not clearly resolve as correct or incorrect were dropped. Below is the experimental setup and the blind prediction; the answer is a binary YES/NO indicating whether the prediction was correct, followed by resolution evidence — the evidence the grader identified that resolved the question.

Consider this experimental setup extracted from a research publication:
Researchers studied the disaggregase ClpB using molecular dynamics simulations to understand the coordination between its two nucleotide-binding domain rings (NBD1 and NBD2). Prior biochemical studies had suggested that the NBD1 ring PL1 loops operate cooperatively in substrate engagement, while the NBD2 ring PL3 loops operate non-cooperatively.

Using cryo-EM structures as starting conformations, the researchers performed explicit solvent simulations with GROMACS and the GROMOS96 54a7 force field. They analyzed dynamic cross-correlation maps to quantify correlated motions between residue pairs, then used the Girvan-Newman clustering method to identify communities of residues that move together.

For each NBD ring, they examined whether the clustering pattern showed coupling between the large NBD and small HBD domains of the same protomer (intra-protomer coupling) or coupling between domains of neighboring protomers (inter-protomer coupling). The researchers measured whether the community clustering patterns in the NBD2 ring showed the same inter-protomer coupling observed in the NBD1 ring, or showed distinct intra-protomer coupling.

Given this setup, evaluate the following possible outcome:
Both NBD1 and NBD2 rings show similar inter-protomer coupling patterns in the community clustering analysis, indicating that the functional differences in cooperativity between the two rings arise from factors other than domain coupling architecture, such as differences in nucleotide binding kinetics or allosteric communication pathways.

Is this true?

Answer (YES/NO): NO